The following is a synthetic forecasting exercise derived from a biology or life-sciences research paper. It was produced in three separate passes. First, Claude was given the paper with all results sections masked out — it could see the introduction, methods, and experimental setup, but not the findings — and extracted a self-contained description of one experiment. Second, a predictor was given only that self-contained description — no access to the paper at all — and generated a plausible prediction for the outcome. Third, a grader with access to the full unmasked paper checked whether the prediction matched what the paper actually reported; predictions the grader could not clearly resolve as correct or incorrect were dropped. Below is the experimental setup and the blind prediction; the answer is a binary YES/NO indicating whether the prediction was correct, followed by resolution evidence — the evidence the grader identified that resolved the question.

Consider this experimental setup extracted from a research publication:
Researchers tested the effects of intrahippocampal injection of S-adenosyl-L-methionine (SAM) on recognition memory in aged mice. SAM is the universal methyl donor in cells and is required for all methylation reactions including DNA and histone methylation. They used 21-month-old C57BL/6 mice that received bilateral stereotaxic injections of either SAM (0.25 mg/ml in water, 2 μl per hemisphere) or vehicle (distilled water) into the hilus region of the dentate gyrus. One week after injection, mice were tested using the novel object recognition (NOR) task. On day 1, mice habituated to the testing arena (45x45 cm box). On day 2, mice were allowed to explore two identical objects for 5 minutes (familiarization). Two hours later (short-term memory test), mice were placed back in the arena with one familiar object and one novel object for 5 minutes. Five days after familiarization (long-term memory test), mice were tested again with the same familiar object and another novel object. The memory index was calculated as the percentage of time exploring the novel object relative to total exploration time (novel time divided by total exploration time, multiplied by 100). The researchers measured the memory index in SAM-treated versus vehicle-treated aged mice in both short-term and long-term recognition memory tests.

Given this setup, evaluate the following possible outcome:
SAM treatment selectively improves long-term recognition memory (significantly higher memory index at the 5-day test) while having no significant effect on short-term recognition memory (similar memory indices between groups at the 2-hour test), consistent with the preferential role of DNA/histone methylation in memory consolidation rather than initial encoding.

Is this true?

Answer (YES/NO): NO